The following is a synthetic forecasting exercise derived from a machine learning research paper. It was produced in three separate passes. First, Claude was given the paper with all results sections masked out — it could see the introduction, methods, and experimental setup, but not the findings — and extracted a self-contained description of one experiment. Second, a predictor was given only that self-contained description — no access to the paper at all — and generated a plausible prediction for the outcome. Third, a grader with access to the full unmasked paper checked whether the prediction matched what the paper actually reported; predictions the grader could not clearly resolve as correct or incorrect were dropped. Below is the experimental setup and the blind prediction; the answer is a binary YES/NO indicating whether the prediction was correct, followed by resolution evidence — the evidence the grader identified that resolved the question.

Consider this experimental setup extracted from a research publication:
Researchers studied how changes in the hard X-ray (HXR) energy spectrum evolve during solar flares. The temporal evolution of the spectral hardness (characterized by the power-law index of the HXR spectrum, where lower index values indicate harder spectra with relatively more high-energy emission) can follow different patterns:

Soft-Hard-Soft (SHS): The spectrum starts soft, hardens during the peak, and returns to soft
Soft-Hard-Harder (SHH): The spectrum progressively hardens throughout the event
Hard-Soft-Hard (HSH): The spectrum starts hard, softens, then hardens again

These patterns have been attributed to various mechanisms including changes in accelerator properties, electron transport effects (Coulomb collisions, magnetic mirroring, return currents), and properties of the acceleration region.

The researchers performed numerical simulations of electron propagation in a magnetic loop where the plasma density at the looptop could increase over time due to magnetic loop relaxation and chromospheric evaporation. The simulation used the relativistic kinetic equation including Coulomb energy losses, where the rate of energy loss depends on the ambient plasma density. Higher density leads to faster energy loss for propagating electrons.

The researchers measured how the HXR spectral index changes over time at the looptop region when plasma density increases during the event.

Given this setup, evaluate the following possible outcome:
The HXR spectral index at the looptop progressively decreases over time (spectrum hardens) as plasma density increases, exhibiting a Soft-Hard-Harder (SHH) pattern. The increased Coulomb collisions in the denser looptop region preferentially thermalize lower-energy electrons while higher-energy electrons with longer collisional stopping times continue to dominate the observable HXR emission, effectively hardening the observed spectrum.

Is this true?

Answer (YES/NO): YES